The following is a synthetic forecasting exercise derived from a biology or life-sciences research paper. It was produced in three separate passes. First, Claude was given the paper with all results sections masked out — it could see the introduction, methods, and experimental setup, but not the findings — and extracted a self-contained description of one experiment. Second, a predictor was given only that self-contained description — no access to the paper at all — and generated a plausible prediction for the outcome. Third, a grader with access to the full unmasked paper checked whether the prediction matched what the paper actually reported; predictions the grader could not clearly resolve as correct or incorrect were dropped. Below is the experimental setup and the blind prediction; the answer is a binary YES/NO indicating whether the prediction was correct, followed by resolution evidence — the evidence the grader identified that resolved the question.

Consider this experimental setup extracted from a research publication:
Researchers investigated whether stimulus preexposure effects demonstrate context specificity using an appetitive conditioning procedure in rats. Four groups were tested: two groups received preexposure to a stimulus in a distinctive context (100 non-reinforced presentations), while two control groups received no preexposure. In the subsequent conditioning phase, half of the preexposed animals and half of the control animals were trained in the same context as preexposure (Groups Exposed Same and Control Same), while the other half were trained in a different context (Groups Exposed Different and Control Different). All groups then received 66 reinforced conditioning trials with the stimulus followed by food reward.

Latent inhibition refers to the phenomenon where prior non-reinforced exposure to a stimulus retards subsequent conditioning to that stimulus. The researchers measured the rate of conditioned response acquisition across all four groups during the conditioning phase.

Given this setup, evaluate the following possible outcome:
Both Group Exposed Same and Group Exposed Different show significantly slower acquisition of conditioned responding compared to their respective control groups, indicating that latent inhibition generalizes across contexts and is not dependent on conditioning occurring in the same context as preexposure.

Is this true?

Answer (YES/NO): NO